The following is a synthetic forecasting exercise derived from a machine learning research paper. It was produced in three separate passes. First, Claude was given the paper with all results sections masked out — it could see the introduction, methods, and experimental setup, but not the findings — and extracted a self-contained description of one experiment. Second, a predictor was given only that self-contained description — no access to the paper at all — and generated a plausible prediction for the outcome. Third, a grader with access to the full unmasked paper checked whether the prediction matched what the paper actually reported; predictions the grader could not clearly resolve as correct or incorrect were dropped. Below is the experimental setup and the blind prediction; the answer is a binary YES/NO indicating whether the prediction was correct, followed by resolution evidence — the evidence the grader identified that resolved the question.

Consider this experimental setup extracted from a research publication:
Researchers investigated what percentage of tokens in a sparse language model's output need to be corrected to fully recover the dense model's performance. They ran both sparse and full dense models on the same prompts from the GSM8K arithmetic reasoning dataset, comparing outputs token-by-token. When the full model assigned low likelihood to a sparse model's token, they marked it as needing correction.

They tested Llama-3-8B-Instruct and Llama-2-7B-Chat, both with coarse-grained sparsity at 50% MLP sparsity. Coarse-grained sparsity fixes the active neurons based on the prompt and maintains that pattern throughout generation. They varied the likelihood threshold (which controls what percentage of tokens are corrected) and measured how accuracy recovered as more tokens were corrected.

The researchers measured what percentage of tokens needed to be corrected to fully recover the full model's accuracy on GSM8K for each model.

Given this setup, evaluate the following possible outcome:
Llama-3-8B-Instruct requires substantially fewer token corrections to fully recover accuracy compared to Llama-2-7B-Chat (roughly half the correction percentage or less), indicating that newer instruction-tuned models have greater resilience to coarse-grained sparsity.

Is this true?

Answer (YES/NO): NO